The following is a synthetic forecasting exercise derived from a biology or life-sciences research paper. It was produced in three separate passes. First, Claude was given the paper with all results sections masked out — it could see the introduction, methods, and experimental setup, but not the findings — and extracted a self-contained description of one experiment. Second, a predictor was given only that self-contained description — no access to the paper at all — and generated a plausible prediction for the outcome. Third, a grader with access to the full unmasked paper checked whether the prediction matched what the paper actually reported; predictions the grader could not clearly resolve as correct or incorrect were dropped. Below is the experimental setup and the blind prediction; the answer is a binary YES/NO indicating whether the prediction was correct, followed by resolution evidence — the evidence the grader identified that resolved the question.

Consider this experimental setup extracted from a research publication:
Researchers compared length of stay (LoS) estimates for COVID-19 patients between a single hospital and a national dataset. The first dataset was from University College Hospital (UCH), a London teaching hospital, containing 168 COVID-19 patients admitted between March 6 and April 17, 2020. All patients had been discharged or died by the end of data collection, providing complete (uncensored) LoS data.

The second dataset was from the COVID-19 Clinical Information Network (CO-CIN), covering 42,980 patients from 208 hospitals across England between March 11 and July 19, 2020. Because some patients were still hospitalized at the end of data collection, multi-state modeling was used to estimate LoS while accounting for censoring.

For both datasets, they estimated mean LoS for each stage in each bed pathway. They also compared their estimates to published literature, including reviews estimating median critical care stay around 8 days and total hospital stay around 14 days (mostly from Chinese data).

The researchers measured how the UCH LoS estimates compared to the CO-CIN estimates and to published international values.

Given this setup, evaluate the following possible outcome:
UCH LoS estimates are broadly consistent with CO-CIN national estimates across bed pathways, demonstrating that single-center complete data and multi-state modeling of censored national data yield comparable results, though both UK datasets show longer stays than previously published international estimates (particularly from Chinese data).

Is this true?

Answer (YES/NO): NO